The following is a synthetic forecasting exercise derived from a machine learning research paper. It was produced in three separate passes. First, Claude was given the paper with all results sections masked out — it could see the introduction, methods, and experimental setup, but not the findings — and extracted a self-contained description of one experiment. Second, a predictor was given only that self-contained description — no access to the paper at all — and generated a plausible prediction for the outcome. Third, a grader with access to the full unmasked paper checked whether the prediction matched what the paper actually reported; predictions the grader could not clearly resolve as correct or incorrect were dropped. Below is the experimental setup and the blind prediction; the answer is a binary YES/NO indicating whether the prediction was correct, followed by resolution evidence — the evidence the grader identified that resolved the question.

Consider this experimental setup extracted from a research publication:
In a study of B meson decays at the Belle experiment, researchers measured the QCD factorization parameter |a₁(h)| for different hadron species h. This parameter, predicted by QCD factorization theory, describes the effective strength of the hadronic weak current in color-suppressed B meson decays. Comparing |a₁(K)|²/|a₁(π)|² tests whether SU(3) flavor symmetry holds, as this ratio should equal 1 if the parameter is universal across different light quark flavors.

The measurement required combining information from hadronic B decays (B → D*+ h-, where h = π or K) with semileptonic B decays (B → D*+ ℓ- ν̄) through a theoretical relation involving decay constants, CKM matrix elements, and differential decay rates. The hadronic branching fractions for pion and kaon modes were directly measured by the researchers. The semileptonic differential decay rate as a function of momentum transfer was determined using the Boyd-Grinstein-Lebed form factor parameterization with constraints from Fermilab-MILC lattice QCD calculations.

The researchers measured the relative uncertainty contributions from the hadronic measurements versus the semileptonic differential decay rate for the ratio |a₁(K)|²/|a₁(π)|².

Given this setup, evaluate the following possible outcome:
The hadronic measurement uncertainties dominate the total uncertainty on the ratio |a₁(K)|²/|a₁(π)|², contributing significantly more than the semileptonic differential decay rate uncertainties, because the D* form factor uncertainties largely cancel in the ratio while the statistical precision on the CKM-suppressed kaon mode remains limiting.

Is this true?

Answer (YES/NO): YES